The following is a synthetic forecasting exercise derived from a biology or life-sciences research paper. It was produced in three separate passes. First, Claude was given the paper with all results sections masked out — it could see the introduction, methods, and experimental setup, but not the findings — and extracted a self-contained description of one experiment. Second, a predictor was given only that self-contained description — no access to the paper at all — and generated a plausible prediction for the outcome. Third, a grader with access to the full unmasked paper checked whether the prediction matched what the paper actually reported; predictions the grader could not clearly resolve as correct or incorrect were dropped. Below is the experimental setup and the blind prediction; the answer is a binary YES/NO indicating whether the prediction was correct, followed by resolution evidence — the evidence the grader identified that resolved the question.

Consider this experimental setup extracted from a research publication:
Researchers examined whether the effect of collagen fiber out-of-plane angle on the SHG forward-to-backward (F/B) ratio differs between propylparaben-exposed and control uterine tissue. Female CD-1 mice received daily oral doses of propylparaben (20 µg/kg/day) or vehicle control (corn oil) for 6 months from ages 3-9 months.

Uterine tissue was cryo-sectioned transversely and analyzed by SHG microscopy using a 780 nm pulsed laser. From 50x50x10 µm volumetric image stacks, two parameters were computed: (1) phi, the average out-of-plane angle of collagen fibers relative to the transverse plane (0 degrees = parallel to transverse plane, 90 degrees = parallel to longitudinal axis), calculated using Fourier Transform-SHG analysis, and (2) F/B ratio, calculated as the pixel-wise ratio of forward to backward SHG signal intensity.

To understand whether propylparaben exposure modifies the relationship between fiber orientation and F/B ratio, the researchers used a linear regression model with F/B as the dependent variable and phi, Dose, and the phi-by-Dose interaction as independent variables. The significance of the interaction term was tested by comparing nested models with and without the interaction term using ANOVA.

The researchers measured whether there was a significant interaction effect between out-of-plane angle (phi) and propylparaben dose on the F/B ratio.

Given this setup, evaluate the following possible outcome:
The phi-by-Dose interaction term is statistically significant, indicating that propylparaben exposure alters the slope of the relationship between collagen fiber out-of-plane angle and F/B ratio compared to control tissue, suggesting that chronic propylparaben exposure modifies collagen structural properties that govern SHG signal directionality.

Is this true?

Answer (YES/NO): YES